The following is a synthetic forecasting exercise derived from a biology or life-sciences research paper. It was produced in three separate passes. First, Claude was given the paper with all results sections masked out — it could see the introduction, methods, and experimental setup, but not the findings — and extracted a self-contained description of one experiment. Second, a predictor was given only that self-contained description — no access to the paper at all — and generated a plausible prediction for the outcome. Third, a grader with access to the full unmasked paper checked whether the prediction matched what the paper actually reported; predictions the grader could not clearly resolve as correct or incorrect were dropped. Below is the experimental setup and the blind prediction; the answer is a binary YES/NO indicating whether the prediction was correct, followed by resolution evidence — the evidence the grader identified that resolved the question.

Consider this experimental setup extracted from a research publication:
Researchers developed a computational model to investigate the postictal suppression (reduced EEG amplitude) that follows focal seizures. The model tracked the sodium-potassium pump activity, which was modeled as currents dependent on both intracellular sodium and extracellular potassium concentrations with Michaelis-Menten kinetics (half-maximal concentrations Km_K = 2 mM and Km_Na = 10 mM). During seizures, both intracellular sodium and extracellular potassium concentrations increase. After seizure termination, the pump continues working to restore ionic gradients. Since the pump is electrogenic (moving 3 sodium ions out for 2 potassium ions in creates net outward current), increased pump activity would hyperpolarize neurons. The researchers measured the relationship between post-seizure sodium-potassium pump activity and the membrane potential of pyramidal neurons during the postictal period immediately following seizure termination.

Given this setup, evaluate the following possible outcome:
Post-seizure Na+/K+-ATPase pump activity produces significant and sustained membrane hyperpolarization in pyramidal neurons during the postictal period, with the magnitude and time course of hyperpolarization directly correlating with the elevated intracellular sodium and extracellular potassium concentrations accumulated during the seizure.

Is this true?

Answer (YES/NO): YES